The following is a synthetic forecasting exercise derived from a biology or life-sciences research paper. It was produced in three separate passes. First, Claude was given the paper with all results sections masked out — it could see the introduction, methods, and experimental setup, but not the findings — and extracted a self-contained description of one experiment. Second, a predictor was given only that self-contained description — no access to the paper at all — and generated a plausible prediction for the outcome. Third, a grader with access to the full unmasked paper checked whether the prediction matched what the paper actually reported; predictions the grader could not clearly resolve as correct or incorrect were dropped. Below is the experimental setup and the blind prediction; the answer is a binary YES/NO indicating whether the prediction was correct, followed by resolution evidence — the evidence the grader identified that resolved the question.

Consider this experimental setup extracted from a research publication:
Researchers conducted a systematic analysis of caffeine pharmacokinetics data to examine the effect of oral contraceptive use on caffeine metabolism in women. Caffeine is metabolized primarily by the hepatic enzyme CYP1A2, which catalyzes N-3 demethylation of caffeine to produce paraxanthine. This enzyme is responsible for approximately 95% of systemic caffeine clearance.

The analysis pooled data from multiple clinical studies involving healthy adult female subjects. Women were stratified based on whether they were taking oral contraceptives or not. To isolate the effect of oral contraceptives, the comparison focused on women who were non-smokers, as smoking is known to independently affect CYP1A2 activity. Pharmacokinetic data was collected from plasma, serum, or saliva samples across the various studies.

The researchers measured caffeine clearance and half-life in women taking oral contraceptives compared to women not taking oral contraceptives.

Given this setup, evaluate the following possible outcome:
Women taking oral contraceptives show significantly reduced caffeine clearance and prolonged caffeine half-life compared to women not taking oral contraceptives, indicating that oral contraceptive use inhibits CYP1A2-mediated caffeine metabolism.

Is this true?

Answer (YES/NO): YES